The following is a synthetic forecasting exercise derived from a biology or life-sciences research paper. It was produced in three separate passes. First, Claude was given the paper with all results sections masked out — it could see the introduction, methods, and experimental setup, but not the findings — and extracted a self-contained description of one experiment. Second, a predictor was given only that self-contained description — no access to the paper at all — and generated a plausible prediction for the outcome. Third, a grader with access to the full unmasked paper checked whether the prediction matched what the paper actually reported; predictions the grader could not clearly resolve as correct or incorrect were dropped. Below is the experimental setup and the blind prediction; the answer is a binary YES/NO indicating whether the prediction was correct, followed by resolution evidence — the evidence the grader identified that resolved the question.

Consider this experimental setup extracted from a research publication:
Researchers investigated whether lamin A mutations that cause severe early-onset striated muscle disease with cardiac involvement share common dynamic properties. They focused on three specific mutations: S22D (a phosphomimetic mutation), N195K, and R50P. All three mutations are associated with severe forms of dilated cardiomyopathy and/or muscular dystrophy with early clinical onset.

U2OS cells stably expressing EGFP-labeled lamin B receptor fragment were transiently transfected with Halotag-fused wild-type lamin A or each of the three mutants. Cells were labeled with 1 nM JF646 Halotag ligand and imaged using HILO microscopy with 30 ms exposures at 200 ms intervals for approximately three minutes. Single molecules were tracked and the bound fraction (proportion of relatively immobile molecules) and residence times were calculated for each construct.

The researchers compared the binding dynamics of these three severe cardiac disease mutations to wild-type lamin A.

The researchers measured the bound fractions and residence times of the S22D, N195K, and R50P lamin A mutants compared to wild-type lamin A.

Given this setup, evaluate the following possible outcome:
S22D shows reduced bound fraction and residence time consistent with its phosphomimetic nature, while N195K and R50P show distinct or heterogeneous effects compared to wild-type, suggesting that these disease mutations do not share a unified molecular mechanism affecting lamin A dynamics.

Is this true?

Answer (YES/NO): NO